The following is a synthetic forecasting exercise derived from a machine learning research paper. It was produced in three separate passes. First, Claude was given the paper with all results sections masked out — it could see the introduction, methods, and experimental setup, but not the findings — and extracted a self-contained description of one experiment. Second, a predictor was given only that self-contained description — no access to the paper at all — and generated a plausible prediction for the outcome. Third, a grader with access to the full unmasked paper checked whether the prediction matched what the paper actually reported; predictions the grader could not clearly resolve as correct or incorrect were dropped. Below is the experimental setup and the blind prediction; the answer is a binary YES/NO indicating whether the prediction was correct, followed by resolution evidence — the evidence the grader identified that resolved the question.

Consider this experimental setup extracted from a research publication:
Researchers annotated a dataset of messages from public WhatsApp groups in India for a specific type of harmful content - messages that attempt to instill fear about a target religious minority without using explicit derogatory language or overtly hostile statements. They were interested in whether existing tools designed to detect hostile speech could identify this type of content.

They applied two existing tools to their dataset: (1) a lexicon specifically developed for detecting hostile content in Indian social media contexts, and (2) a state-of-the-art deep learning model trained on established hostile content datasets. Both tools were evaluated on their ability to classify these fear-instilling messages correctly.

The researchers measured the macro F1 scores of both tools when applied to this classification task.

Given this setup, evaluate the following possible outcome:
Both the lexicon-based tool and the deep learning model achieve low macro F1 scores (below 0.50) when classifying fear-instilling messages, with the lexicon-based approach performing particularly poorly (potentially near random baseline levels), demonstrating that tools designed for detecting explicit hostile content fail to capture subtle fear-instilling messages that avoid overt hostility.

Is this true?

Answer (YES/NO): NO